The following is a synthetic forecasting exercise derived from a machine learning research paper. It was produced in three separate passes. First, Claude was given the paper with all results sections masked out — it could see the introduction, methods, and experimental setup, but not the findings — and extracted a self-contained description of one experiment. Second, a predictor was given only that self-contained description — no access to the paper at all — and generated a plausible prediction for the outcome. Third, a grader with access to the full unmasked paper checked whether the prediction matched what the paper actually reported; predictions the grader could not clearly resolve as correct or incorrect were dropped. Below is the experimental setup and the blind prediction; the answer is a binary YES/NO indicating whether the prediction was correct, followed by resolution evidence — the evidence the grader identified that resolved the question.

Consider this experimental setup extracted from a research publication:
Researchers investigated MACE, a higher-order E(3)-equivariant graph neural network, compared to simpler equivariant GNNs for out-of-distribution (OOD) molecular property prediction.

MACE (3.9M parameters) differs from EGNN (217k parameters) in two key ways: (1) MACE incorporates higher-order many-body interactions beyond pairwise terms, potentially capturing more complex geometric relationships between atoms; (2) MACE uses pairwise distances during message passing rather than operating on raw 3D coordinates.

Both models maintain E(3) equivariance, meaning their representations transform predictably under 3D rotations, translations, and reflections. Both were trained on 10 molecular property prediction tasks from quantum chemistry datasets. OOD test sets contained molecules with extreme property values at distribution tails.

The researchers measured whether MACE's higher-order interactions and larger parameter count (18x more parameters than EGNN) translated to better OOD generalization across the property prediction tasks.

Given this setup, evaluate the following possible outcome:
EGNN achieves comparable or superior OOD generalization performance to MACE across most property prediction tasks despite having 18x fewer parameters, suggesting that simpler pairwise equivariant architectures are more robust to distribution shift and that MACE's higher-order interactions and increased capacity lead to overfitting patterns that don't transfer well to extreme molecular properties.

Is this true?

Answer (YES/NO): NO